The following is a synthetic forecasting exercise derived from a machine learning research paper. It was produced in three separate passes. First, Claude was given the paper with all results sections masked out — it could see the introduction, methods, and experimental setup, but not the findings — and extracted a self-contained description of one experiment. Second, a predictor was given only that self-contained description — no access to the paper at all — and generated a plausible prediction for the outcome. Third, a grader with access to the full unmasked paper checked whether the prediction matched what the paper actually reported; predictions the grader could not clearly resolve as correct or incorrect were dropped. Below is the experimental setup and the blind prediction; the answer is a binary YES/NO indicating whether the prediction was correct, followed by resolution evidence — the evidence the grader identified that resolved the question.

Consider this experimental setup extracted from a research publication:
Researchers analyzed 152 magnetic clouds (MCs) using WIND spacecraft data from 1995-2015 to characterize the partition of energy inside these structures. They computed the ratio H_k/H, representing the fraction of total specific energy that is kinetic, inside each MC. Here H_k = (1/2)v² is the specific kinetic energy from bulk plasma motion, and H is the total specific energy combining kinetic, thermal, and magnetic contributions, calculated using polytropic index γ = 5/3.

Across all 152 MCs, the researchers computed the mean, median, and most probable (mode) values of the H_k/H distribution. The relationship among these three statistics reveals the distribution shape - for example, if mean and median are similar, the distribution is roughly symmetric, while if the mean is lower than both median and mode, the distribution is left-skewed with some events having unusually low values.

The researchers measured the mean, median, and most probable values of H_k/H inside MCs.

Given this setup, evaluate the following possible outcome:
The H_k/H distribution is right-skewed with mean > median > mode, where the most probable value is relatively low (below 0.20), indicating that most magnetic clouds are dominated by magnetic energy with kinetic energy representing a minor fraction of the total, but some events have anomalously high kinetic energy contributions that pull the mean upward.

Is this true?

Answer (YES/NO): NO